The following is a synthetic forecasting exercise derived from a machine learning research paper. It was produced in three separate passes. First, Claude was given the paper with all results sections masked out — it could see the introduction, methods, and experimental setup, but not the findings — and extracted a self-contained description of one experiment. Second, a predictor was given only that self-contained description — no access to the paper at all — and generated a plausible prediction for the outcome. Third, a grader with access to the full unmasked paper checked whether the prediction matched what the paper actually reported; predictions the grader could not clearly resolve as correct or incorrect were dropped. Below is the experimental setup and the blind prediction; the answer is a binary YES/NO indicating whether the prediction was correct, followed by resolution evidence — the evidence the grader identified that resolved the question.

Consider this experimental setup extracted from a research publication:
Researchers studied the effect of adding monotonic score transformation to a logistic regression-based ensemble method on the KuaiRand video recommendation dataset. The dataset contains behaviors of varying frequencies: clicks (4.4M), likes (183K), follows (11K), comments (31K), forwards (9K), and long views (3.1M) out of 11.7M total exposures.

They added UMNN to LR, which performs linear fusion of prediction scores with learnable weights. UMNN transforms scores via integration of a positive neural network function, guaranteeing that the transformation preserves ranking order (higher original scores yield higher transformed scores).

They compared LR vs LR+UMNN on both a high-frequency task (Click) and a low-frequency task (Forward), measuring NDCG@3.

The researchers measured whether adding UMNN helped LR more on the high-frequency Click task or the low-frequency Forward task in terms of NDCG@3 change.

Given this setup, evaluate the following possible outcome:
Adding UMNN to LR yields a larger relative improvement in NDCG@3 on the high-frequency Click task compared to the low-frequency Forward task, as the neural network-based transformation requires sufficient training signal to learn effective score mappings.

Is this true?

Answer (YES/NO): YES